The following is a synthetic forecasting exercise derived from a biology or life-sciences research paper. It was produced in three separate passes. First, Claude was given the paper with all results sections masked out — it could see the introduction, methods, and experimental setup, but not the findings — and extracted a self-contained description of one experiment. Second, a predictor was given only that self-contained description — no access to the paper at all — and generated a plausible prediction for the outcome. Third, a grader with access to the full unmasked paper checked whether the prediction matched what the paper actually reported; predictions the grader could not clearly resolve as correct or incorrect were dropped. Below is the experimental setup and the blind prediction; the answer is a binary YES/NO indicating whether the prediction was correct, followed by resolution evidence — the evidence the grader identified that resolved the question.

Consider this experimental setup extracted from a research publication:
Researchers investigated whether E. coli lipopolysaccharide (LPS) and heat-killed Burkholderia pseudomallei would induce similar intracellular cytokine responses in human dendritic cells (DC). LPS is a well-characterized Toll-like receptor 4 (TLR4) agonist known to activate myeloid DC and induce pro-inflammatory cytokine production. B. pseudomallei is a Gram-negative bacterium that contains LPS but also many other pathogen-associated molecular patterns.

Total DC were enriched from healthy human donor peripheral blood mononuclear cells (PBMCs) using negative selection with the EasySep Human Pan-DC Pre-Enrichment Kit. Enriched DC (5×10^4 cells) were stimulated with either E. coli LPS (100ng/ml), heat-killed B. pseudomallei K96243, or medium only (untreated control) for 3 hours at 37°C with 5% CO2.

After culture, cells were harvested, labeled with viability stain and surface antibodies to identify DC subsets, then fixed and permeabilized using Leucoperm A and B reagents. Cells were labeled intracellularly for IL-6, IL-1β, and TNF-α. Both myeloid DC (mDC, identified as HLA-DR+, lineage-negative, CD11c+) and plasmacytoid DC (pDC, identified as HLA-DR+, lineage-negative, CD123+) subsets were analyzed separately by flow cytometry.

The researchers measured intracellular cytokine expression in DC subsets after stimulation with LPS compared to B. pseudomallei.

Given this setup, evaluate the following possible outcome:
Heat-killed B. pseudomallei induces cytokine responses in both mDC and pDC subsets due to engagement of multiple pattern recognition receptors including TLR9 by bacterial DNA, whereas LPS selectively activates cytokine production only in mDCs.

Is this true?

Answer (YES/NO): NO